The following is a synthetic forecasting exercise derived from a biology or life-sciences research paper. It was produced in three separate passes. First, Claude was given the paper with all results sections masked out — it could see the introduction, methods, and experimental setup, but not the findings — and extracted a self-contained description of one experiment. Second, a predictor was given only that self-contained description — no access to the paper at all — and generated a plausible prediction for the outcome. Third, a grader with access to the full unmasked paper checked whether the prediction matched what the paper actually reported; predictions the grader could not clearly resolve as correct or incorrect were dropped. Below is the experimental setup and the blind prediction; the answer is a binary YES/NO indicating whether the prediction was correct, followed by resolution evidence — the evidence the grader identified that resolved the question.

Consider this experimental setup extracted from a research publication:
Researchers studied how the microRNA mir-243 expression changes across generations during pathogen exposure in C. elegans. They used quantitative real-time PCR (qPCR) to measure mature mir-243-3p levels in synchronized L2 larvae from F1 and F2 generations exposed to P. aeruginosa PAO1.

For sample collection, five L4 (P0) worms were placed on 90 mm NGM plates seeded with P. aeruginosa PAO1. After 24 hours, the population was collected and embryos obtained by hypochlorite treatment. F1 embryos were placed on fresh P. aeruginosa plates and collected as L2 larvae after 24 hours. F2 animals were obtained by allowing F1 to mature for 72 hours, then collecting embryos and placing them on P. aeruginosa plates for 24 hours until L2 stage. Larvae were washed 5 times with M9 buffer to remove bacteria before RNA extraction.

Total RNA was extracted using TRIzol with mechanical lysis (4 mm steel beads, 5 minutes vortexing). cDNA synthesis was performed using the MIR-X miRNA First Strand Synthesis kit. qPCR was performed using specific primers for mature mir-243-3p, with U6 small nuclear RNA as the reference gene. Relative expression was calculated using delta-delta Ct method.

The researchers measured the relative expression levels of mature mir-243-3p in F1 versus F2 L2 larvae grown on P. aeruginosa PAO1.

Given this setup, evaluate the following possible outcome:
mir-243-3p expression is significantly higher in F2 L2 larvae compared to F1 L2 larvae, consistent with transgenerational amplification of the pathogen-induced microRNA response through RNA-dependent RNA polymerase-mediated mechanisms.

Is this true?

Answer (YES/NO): YES